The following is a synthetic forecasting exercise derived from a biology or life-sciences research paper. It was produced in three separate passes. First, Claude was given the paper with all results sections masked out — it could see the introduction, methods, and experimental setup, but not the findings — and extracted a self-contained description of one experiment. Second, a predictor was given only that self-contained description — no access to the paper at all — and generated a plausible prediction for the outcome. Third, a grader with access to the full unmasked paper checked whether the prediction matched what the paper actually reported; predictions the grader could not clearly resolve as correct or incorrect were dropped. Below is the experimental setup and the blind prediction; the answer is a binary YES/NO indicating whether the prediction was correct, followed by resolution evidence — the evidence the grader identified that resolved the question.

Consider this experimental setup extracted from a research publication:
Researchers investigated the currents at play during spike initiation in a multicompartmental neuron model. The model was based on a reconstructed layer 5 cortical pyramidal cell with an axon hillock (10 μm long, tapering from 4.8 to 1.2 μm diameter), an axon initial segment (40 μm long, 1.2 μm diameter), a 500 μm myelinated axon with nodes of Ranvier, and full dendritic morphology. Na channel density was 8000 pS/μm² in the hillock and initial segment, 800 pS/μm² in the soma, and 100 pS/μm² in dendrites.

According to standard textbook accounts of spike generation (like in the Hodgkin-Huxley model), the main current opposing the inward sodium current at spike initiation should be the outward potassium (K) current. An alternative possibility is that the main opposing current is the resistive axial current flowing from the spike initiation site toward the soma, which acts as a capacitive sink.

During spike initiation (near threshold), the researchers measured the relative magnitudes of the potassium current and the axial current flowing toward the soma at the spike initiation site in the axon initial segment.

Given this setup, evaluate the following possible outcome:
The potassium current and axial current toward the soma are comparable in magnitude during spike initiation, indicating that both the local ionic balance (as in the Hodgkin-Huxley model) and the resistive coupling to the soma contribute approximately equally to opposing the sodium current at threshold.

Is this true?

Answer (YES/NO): NO